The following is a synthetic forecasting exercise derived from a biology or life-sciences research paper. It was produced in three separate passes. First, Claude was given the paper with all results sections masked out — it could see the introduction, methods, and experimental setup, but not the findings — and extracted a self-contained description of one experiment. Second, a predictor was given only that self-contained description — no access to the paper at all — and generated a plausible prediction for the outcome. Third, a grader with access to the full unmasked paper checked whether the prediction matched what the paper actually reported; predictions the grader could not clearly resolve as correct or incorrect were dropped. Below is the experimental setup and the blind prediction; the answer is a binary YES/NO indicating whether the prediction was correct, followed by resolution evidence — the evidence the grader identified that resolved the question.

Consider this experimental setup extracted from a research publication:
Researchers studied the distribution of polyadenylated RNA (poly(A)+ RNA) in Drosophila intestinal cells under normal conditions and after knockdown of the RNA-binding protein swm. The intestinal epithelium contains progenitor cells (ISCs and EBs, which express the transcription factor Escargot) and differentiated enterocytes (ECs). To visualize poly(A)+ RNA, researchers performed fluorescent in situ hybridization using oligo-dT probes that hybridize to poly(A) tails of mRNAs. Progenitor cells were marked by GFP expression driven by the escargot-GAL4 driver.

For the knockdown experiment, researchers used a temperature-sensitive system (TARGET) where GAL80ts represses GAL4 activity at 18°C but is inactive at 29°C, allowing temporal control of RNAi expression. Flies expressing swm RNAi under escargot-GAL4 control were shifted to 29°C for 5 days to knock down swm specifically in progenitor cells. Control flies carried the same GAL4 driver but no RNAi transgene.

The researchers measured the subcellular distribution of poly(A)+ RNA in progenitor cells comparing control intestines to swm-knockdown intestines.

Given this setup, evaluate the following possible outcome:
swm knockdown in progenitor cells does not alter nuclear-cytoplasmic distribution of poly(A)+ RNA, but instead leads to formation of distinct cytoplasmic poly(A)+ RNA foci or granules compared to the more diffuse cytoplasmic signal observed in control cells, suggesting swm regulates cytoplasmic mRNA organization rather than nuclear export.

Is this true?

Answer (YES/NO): NO